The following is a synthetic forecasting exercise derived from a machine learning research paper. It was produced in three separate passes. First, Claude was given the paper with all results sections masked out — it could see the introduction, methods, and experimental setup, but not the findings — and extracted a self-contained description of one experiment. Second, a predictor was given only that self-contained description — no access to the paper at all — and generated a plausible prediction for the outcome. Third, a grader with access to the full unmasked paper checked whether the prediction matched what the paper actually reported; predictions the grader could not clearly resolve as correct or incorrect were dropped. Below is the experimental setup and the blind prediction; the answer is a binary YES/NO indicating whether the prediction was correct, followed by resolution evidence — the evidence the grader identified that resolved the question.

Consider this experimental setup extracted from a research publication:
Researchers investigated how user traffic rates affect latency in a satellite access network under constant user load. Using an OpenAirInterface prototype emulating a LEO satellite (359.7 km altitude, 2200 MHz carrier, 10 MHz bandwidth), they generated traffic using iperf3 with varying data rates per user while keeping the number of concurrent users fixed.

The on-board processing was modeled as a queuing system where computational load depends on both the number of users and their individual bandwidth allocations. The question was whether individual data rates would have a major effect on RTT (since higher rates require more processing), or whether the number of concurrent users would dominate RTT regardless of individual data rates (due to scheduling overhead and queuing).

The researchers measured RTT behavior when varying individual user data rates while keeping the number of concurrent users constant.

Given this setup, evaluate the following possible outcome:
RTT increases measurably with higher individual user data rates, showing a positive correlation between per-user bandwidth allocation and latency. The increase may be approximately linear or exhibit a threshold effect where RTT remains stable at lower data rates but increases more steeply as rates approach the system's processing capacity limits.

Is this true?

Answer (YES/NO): NO